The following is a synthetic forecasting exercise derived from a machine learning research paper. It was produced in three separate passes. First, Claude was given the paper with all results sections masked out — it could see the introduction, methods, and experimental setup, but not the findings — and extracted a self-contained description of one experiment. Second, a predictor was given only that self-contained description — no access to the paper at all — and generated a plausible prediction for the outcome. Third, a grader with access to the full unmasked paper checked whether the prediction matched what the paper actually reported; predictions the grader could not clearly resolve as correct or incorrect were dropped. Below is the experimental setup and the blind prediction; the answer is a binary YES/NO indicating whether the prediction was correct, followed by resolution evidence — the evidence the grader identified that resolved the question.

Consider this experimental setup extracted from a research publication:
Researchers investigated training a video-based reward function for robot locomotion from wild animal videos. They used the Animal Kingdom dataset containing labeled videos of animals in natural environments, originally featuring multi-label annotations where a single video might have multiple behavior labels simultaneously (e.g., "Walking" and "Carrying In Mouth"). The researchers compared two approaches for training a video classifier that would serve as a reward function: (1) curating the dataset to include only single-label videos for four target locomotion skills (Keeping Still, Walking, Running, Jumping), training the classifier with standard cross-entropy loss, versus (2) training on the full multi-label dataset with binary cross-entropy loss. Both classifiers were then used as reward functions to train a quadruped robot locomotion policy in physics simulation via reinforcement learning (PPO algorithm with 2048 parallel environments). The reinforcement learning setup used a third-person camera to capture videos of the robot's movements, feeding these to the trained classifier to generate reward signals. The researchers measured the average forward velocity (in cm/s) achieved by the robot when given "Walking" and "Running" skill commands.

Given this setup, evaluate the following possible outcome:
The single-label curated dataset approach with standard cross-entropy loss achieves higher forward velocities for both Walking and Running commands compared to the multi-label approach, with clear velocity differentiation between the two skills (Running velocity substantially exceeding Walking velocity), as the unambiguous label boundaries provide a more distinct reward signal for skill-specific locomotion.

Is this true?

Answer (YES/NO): YES